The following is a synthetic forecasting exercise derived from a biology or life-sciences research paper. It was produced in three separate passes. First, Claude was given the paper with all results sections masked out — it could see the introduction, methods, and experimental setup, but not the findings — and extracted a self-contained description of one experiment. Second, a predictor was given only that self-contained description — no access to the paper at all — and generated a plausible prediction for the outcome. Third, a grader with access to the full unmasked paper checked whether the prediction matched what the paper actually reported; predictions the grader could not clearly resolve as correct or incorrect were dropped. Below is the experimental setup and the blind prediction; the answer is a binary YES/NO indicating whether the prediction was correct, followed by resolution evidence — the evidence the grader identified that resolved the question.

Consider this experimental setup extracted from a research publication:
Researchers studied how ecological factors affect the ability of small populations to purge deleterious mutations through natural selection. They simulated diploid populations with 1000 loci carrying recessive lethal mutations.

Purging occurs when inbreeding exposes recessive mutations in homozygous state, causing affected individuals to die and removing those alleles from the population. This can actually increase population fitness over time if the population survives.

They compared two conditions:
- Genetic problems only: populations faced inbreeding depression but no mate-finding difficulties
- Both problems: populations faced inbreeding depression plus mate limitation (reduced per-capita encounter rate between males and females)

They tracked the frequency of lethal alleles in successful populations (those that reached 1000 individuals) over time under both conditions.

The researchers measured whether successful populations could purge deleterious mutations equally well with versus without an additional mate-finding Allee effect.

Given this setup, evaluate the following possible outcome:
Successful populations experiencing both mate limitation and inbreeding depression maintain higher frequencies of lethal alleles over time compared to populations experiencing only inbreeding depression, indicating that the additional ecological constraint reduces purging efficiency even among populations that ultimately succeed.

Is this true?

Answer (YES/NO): YES